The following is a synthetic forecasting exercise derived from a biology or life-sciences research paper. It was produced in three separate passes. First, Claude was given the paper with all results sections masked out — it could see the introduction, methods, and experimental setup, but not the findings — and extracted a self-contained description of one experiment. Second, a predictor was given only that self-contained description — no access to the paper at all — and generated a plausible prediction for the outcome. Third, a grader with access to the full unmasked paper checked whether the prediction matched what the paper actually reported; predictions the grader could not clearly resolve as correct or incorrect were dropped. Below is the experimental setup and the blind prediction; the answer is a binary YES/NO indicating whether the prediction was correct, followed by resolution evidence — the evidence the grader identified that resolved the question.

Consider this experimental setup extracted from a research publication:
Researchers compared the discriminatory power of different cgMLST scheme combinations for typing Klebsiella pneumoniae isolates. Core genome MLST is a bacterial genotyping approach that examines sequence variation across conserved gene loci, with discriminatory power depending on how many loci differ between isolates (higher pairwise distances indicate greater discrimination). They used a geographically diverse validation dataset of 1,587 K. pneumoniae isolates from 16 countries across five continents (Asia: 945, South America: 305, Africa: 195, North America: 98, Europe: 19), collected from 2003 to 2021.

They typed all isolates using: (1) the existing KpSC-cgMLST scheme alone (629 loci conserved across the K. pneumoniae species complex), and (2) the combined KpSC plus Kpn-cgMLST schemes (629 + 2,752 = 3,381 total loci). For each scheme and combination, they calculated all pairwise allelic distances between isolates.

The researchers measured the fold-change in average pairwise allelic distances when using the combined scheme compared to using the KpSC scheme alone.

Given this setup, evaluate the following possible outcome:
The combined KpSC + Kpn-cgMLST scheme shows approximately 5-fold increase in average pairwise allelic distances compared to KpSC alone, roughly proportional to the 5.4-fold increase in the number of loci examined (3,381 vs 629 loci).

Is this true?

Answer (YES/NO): YES